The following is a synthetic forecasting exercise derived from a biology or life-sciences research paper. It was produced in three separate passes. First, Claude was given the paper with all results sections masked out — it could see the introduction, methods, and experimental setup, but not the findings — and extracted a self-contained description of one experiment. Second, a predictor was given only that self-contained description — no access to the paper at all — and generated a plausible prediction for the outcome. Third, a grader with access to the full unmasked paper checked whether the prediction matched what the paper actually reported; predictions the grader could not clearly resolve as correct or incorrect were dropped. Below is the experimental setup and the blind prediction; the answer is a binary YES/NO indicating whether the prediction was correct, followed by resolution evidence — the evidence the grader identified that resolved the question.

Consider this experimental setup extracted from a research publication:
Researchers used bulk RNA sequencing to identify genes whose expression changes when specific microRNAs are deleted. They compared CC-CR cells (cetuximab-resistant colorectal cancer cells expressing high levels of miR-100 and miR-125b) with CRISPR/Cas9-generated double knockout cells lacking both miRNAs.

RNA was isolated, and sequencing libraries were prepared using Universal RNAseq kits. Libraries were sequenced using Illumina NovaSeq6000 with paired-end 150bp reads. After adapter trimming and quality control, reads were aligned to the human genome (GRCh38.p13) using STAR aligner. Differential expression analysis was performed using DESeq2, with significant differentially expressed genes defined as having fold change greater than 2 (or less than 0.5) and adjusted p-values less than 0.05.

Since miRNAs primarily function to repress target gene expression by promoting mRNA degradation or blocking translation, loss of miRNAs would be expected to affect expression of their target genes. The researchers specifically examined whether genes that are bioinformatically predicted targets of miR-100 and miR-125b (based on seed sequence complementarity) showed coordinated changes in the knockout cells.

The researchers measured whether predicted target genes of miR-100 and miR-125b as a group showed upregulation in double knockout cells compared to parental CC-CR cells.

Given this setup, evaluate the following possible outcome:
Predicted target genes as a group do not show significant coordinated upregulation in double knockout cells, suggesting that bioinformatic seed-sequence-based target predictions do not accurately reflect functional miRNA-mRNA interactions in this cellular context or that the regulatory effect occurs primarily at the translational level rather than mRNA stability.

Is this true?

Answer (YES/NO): NO